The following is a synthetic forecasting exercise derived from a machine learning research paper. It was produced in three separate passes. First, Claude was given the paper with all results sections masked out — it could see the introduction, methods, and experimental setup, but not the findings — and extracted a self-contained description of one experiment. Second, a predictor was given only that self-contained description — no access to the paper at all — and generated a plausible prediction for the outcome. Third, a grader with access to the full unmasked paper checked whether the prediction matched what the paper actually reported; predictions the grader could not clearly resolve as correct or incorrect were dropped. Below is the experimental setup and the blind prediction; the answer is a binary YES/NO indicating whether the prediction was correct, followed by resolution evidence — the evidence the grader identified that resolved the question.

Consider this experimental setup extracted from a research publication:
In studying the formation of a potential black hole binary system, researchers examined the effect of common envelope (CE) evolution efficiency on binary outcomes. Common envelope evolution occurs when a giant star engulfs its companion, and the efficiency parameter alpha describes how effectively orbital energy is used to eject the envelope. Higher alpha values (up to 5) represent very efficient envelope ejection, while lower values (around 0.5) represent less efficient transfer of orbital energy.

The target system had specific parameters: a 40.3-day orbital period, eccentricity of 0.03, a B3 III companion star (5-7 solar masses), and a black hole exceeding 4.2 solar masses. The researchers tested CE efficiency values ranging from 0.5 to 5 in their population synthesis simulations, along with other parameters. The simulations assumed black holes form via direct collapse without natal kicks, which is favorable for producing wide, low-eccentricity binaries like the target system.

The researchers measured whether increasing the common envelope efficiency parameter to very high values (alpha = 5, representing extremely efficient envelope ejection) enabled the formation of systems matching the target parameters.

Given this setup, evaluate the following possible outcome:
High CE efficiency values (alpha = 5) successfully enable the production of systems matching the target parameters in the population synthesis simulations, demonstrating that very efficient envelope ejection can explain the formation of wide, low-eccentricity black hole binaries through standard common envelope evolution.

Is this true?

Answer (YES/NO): NO